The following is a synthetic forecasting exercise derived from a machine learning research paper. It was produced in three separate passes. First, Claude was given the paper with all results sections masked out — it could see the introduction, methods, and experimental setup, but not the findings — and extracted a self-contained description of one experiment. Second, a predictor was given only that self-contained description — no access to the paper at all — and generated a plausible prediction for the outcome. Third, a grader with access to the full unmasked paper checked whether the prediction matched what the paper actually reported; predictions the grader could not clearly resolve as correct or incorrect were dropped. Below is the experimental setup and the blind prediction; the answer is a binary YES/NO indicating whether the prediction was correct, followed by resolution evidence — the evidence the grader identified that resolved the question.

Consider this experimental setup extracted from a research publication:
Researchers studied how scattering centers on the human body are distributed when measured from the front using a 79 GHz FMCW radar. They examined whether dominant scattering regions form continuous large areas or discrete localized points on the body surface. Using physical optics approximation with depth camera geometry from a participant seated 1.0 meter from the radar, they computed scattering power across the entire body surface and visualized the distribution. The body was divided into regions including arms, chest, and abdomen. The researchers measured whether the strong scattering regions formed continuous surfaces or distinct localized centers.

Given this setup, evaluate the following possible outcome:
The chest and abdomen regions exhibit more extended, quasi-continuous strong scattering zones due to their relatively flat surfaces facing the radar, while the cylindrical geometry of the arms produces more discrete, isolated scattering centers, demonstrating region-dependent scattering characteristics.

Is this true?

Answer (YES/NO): NO